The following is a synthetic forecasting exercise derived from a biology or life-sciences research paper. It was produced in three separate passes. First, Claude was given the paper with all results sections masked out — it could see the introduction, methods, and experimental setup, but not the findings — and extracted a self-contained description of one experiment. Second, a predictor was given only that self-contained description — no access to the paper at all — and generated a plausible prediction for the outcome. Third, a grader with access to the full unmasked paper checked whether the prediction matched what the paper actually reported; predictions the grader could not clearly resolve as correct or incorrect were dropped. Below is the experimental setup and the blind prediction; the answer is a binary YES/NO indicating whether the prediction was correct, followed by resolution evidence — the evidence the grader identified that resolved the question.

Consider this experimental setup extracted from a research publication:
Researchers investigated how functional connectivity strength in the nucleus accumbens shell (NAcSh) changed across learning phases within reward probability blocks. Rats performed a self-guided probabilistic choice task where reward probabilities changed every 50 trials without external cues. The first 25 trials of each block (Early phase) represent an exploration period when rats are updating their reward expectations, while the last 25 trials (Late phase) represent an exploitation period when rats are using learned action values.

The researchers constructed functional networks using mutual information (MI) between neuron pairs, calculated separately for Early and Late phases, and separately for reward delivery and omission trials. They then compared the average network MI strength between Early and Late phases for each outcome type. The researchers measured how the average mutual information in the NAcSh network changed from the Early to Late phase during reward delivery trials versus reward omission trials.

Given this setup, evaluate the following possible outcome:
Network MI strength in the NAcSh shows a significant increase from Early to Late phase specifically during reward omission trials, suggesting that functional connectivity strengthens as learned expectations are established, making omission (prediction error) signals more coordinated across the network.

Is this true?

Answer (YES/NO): NO